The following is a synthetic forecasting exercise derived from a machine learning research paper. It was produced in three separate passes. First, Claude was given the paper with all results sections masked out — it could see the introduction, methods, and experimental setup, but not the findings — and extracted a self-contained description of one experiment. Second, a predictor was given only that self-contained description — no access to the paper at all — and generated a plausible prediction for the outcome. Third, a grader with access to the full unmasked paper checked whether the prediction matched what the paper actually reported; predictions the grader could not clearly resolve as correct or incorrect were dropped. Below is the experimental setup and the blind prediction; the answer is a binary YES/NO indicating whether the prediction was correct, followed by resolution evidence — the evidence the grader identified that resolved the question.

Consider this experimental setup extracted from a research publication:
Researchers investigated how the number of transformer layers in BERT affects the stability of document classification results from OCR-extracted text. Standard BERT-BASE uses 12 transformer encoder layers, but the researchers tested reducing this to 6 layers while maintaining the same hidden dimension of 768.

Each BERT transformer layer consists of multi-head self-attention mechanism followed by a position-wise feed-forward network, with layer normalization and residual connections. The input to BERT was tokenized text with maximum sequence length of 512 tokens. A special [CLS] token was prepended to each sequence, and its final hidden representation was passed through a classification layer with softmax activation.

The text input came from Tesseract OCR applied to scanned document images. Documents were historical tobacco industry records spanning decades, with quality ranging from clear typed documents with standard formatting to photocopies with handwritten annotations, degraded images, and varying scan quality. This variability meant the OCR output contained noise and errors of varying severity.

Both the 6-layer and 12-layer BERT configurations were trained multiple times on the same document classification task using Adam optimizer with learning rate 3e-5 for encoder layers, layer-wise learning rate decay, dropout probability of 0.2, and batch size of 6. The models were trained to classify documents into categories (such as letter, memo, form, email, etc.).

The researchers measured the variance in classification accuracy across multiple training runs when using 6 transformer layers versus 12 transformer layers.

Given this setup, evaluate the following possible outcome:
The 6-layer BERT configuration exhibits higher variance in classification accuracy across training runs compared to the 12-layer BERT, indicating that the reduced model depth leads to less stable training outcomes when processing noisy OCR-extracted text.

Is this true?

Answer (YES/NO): NO